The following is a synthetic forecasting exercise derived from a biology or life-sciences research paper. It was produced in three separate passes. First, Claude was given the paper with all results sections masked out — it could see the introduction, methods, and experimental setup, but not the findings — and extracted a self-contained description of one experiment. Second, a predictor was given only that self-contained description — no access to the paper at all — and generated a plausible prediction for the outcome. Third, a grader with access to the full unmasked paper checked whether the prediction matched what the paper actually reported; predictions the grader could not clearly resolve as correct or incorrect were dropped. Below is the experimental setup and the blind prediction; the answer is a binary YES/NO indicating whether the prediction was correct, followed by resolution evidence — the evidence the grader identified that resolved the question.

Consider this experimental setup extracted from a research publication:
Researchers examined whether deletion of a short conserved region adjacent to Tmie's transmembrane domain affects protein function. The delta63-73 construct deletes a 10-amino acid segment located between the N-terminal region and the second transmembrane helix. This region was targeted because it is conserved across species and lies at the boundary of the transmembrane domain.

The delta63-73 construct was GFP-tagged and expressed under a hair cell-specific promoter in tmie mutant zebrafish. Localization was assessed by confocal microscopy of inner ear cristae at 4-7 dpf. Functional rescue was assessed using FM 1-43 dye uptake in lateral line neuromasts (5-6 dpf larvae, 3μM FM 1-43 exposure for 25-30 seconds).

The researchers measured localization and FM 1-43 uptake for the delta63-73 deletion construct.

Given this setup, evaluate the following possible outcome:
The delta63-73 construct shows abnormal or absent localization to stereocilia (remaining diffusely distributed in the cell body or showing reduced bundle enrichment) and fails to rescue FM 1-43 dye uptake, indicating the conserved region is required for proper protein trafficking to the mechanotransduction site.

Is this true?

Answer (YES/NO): NO